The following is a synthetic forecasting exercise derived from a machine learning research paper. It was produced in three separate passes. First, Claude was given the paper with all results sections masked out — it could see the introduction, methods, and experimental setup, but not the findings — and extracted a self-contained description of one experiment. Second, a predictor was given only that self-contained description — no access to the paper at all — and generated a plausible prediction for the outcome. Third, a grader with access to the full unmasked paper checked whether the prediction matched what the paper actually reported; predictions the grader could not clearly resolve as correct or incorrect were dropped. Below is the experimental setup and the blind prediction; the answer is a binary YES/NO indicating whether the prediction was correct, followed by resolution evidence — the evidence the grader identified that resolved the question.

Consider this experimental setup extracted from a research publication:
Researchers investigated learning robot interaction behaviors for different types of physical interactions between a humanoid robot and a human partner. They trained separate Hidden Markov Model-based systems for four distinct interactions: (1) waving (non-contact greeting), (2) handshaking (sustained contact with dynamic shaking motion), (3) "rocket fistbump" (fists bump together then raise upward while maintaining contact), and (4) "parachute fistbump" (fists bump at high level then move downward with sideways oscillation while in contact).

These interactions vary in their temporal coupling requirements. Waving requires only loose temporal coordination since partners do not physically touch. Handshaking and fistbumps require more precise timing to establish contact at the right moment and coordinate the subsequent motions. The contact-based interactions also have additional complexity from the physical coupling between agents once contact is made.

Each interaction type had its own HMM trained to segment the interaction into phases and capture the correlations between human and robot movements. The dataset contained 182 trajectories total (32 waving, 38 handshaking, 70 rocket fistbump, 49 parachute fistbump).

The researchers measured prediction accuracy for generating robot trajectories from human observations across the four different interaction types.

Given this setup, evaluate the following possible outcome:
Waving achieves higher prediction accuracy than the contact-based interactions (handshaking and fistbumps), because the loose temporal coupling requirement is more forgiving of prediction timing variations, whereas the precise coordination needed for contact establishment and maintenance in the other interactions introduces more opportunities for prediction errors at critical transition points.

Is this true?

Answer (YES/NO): NO